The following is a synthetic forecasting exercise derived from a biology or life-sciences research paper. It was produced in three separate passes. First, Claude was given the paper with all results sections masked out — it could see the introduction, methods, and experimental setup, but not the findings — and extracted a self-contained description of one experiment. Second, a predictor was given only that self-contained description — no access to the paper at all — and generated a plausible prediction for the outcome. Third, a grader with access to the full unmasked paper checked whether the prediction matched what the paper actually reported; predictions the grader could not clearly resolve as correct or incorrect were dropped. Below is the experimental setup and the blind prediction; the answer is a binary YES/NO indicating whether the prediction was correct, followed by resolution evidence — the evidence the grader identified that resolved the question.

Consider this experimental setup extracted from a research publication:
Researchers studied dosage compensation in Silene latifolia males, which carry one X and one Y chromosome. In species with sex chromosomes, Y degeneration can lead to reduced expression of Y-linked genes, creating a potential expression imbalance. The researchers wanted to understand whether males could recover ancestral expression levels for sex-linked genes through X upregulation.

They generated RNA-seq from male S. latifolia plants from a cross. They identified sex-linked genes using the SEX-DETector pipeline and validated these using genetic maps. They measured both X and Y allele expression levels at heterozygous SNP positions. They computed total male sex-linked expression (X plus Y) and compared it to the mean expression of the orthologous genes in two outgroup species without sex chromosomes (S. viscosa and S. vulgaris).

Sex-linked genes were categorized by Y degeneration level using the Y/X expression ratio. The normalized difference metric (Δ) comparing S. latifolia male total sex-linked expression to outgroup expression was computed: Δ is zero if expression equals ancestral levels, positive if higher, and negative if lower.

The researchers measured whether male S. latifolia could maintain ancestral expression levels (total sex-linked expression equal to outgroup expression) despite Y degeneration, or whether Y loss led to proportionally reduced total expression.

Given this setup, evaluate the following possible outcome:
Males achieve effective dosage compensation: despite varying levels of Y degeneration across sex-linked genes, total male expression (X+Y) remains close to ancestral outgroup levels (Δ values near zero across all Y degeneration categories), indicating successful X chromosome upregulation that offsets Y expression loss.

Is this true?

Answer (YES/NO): YES